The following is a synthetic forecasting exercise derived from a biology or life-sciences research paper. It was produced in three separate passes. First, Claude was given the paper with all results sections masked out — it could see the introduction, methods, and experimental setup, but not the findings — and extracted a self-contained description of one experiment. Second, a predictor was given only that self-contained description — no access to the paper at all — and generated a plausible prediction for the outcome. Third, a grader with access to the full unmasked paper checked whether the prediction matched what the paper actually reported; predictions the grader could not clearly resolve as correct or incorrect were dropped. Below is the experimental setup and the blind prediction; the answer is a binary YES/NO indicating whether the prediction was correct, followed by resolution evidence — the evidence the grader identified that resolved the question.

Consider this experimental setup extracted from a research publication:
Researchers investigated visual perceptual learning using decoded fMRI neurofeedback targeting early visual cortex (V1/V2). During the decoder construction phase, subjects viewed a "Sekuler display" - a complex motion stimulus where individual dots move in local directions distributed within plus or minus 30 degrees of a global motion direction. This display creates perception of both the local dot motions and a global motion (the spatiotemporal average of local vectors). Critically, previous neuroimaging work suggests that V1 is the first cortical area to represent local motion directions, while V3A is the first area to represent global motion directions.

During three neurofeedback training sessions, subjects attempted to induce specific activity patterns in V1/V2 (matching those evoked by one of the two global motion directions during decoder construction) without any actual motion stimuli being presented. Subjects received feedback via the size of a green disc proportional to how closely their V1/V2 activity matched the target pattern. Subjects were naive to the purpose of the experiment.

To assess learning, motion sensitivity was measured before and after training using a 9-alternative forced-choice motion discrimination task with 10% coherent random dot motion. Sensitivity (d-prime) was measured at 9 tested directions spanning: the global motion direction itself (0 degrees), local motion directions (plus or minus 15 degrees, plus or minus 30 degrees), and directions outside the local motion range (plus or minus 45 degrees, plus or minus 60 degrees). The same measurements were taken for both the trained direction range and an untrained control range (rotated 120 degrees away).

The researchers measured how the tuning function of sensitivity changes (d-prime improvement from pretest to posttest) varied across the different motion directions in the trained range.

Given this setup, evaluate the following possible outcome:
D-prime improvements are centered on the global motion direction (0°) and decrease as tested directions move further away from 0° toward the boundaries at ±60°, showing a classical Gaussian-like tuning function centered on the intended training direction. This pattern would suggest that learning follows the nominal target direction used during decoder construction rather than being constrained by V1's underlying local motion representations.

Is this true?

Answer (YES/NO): NO